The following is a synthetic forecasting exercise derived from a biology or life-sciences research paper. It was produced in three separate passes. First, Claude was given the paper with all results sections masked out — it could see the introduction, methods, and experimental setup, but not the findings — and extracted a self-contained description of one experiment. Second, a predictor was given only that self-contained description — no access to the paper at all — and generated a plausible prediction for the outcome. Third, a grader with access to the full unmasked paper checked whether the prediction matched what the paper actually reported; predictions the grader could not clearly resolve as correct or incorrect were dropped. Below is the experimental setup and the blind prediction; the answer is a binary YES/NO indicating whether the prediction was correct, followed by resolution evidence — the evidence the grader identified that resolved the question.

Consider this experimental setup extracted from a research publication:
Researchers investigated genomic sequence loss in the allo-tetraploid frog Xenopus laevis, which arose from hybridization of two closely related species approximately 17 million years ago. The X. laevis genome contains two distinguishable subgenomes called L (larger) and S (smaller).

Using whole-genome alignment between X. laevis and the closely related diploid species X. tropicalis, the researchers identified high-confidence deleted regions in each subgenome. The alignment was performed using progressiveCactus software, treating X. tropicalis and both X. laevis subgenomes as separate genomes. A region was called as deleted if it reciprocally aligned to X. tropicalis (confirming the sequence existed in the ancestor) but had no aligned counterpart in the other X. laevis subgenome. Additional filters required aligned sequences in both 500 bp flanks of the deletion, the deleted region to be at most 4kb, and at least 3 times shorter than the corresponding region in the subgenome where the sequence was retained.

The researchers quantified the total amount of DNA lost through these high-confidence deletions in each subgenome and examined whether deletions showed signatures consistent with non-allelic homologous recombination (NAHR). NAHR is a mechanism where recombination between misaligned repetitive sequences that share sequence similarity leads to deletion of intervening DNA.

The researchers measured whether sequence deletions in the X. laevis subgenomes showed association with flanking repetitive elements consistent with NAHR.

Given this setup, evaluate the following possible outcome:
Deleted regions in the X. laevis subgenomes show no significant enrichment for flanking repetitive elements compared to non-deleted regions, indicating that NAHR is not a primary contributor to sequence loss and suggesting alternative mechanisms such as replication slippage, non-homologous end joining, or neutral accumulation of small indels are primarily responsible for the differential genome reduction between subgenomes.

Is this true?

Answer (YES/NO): NO